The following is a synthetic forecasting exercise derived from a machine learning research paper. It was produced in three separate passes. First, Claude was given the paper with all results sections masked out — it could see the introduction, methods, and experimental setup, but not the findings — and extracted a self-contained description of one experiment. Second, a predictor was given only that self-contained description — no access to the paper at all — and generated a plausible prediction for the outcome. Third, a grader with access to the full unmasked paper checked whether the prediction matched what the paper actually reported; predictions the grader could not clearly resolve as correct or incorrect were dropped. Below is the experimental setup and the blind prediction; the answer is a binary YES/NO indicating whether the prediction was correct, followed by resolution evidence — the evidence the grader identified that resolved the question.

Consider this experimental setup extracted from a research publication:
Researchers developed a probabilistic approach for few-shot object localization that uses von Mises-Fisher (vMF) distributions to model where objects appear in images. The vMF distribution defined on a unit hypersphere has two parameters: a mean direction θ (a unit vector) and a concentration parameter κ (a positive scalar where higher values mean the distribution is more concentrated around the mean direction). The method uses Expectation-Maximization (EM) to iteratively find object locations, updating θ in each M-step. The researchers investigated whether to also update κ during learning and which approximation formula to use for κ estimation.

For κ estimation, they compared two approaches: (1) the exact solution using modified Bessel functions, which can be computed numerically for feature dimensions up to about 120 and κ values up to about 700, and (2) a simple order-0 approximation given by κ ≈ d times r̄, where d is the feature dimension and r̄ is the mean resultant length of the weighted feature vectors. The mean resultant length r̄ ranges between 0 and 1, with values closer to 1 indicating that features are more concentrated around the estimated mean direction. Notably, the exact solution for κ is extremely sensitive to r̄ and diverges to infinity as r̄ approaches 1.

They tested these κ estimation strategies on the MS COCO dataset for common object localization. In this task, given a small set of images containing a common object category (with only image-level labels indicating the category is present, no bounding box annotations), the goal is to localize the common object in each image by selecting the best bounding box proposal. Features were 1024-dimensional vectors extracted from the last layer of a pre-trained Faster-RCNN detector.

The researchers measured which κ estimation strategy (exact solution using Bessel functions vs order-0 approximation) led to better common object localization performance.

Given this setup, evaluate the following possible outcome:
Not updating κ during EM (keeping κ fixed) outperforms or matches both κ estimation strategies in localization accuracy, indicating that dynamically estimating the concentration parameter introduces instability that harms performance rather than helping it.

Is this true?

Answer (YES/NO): NO